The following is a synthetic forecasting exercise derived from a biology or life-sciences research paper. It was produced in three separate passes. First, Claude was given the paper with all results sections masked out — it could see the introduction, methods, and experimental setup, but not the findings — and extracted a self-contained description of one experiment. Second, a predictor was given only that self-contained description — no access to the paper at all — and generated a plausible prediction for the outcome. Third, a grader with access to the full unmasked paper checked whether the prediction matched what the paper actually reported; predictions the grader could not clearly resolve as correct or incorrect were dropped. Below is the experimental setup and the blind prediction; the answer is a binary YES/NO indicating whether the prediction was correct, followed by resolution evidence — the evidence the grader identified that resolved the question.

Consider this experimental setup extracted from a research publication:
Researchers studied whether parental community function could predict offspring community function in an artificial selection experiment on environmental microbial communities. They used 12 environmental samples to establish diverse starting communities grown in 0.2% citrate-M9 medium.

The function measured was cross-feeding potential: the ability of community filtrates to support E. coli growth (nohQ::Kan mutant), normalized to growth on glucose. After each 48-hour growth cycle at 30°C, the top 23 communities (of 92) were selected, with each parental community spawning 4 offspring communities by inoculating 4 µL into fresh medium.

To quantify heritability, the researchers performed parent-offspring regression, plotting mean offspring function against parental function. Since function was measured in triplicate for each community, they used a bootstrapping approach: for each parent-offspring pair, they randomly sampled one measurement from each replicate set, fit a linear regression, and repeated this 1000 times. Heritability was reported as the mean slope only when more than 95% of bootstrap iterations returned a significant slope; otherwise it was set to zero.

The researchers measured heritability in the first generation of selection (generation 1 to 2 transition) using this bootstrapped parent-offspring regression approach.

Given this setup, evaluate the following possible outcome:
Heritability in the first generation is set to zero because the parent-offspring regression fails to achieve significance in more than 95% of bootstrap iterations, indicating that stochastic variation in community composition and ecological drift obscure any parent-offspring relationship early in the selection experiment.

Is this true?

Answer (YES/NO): NO